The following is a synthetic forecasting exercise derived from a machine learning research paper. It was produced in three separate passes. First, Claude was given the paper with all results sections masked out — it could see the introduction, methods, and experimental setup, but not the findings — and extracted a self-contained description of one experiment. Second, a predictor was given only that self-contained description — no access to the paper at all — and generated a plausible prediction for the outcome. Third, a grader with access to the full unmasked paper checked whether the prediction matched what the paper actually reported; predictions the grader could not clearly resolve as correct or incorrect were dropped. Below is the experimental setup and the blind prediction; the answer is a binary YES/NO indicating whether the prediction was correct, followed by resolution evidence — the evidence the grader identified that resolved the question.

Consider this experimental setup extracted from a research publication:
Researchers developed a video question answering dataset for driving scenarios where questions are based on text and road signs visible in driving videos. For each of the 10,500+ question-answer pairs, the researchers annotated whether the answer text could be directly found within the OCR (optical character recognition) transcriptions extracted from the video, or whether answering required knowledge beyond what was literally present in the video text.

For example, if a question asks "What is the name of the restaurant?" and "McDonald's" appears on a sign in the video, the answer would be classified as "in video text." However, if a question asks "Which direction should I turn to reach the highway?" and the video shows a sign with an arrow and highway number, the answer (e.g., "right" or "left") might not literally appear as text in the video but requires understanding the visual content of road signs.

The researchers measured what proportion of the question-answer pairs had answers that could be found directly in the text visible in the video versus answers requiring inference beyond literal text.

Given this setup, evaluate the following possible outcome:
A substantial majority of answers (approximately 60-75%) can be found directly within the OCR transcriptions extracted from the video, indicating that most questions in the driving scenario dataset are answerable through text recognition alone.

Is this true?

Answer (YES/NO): YES